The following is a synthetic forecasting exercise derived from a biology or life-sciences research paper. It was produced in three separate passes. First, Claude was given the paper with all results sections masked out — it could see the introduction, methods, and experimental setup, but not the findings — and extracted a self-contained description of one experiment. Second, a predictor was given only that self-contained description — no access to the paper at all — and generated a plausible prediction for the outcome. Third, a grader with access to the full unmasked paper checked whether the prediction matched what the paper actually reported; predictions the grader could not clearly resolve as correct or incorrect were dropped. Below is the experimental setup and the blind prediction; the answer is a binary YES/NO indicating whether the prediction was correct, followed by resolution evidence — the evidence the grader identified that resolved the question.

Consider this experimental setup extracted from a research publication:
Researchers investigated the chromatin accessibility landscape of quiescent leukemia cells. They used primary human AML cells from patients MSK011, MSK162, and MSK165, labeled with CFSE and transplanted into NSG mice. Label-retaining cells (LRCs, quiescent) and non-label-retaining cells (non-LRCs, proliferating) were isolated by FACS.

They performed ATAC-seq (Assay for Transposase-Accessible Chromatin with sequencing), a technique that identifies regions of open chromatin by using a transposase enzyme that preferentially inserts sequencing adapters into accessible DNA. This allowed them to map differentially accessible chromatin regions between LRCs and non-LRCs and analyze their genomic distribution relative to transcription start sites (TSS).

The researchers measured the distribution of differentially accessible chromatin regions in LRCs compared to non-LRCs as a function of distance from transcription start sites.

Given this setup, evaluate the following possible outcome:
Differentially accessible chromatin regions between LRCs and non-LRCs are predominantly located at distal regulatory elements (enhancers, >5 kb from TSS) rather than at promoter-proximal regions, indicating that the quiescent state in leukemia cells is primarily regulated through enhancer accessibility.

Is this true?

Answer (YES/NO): NO